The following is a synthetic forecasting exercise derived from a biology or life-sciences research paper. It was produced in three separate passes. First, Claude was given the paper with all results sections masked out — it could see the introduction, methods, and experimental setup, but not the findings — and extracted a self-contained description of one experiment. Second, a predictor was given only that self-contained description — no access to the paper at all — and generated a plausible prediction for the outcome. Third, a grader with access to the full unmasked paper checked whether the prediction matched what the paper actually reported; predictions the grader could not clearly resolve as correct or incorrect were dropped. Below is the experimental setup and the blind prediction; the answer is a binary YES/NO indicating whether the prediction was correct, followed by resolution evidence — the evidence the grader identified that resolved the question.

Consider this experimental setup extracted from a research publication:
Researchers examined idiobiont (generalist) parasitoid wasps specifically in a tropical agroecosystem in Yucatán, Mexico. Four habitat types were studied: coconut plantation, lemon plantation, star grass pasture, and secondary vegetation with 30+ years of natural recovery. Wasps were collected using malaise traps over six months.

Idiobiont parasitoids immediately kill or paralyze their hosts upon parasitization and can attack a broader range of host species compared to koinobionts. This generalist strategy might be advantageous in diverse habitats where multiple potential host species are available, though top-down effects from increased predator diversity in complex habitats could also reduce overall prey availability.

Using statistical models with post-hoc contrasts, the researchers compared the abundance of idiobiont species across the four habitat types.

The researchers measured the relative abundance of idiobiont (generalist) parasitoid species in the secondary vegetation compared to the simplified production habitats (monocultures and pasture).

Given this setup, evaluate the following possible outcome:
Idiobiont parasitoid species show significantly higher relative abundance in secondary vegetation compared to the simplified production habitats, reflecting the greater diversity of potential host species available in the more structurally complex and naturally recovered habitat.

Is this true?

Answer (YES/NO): NO